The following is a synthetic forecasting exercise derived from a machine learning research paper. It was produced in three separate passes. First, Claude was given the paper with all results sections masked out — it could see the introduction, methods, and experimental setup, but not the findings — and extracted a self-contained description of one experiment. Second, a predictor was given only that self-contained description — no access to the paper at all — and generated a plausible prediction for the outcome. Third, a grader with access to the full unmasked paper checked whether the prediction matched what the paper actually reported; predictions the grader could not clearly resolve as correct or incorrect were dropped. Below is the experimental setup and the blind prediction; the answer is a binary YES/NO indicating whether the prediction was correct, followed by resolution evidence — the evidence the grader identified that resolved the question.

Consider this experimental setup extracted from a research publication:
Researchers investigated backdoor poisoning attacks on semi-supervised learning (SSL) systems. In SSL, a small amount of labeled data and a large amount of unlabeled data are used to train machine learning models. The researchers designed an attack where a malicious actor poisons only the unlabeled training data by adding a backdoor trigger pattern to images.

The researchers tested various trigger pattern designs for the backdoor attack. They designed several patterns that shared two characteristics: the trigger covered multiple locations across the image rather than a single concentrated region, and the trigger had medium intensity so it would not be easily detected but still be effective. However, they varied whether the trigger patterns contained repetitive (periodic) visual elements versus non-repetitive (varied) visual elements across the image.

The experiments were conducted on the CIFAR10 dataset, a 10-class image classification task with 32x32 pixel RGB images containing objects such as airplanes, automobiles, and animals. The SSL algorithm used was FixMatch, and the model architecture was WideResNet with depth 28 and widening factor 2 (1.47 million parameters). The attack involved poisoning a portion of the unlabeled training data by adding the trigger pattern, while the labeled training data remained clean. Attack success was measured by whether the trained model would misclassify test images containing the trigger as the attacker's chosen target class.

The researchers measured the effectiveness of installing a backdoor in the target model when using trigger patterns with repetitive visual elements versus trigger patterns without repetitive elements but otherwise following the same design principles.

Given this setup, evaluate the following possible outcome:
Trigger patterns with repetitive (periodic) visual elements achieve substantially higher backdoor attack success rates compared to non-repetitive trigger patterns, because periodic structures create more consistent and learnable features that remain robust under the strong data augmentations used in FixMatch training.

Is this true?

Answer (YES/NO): YES